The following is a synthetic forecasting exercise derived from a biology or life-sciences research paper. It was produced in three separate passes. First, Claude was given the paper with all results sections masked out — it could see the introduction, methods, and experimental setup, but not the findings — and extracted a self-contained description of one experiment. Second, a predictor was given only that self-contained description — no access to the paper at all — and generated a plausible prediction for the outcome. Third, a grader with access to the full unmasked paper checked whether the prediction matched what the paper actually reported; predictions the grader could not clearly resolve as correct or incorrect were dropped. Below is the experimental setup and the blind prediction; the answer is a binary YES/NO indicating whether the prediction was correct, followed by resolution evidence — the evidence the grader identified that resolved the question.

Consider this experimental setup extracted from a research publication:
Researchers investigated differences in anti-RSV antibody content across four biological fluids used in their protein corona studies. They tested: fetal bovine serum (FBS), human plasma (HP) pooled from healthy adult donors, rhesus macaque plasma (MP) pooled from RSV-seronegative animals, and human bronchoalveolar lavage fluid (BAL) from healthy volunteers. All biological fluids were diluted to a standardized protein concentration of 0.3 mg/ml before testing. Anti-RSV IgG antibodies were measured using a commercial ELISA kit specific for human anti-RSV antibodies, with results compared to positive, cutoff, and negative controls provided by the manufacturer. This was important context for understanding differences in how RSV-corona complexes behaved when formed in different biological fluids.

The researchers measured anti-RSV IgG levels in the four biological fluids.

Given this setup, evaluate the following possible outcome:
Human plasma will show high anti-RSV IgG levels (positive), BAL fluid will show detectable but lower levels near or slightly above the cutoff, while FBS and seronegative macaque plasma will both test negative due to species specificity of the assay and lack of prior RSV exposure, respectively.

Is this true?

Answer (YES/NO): NO